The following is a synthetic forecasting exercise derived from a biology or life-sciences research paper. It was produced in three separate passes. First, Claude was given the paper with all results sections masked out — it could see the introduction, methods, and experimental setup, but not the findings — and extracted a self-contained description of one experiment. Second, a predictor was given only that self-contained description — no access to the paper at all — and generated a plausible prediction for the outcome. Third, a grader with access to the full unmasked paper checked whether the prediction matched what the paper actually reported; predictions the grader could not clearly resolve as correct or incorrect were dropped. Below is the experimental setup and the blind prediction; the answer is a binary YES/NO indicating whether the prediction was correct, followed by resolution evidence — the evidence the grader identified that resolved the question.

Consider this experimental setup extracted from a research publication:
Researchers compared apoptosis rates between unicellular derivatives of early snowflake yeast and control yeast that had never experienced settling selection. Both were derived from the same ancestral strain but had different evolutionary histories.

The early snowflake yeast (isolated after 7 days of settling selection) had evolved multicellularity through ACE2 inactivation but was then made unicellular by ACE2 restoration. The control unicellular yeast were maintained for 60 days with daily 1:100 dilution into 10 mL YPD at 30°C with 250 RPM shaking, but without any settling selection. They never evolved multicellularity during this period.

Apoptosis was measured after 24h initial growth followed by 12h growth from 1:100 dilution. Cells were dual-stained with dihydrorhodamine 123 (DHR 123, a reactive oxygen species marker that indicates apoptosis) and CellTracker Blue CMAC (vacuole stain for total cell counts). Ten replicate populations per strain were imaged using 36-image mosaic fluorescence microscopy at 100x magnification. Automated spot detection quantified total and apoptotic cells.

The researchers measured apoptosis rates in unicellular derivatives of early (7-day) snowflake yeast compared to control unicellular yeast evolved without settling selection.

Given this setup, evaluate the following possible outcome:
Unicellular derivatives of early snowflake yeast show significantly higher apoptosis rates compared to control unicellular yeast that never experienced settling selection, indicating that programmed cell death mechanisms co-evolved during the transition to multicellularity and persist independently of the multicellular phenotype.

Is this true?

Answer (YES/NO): NO